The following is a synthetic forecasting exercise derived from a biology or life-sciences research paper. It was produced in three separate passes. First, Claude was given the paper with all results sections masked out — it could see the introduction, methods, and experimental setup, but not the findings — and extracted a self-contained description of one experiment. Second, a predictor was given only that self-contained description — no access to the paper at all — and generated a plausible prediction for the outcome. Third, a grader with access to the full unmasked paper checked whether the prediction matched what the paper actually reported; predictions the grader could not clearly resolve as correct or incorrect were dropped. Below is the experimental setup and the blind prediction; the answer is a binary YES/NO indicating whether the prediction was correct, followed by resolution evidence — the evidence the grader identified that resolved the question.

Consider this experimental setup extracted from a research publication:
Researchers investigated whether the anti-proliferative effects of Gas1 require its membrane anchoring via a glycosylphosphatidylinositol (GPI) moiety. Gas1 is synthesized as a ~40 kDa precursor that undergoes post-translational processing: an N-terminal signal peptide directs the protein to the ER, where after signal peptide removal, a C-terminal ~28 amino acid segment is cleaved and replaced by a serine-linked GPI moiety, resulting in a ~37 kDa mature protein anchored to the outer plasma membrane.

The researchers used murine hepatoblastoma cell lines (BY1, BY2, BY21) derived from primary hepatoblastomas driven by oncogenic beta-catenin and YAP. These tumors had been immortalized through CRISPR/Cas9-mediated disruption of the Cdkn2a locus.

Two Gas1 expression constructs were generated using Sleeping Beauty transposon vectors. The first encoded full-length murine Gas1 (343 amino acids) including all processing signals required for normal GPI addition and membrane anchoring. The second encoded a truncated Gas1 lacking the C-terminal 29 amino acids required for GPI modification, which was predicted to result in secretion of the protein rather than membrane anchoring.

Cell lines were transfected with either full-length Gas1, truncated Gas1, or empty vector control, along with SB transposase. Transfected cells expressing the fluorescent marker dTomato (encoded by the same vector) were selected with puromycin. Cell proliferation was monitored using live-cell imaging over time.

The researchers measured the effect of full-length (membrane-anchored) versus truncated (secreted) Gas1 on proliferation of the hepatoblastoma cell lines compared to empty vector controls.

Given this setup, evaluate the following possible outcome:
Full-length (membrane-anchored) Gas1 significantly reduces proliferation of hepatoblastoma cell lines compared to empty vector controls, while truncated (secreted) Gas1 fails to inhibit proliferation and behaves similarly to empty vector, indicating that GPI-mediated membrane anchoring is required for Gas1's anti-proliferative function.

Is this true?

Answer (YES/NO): YES